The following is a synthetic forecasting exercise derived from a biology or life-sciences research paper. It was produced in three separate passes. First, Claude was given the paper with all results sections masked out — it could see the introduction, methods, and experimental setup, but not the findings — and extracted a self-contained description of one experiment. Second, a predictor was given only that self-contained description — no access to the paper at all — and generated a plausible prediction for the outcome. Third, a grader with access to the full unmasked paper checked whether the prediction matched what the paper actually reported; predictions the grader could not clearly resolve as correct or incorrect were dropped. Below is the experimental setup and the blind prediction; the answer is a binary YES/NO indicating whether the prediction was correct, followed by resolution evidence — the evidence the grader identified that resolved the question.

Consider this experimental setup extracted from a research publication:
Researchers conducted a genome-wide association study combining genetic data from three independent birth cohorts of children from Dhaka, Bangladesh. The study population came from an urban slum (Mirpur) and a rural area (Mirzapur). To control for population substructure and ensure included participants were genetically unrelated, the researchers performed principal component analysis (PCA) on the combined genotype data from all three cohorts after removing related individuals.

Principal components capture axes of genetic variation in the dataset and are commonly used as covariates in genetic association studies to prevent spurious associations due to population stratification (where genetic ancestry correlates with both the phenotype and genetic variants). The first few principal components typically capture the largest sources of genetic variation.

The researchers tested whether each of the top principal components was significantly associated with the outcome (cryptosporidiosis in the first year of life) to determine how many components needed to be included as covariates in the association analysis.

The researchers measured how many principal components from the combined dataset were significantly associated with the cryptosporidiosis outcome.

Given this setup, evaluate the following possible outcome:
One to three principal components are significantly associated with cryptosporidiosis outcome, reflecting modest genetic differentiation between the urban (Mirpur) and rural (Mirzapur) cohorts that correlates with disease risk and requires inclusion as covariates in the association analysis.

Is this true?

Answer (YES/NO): YES